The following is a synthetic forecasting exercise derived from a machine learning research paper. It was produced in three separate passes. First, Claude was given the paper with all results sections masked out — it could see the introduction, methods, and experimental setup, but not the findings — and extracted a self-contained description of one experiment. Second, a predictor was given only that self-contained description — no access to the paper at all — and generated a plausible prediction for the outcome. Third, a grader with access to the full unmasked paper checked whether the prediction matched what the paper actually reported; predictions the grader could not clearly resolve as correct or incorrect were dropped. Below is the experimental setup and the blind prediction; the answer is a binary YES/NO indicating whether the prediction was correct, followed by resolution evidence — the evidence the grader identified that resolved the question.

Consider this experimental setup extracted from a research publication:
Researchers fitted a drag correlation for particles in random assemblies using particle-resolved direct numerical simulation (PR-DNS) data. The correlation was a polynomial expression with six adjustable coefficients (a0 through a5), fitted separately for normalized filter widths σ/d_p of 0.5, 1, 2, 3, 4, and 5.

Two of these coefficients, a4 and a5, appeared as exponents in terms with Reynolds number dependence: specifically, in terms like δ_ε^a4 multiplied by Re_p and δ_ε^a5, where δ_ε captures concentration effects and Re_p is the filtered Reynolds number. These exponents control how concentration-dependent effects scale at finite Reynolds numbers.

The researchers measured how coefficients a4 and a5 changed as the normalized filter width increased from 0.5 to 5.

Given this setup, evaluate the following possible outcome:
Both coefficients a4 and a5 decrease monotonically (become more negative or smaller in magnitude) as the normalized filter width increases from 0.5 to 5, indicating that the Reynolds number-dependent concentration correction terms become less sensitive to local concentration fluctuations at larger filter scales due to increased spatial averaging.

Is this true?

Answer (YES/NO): NO